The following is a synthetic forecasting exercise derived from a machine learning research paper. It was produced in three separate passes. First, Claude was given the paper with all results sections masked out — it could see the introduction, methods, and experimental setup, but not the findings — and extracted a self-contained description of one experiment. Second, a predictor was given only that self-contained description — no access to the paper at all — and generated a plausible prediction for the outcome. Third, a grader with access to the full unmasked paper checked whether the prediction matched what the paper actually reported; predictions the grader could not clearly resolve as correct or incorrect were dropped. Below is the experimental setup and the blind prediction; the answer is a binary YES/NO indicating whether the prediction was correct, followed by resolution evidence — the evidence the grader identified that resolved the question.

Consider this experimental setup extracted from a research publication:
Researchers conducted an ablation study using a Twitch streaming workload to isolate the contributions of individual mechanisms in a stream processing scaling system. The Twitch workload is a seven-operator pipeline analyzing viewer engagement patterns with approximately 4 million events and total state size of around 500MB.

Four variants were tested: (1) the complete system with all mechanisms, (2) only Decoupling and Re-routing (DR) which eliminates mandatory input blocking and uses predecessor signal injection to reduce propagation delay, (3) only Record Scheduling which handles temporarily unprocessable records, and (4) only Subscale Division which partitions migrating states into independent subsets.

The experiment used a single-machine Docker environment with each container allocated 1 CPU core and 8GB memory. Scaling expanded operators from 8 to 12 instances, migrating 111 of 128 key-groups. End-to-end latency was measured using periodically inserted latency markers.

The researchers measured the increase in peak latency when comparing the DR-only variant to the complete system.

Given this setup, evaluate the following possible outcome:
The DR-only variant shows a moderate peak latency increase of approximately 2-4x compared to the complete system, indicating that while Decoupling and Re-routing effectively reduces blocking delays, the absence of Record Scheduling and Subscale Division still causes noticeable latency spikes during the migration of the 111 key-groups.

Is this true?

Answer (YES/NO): NO